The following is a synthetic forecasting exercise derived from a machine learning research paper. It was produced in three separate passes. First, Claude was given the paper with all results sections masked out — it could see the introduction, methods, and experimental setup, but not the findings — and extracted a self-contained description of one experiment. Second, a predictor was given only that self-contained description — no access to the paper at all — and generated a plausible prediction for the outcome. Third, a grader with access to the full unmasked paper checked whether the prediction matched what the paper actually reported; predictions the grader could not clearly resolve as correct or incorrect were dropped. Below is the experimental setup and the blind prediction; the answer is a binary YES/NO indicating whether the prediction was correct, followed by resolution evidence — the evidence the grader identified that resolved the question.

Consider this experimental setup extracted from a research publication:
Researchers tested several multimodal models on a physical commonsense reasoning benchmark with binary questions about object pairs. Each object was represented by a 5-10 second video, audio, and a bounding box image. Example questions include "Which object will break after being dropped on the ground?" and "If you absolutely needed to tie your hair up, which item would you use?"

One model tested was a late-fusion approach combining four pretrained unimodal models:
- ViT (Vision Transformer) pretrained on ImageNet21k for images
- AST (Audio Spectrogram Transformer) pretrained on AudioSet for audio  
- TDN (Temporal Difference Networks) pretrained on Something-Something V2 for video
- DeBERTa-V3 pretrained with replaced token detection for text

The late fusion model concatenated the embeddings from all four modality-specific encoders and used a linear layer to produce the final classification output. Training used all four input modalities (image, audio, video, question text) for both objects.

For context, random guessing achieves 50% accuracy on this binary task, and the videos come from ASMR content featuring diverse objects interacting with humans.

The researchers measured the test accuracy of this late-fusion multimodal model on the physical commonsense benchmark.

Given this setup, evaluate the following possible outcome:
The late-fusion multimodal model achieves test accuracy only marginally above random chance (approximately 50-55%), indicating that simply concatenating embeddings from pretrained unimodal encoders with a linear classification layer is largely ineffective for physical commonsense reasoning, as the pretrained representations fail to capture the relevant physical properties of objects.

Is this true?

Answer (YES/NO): NO